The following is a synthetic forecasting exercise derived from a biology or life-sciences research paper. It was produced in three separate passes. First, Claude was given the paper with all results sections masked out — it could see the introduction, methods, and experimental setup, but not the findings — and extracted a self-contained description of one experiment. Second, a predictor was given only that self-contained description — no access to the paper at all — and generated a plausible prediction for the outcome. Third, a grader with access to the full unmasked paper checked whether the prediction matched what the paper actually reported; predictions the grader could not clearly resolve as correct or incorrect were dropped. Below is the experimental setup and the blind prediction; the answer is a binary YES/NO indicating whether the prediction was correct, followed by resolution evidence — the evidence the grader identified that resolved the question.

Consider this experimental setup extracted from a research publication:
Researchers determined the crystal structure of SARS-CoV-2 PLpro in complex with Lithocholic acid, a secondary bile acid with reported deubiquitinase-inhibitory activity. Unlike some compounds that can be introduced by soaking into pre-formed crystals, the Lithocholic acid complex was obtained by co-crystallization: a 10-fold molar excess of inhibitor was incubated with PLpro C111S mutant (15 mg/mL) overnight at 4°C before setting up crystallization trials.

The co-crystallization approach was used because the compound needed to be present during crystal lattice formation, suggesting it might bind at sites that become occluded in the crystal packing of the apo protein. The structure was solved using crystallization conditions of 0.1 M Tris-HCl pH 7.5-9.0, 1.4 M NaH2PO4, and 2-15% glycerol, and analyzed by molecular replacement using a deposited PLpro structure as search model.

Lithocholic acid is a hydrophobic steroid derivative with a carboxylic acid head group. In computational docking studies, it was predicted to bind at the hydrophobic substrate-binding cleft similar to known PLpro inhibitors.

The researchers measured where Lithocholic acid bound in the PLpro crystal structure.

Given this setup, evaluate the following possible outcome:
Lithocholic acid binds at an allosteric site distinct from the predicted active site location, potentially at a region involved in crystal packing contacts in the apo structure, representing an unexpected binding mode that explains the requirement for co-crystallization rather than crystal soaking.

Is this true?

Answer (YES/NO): NO